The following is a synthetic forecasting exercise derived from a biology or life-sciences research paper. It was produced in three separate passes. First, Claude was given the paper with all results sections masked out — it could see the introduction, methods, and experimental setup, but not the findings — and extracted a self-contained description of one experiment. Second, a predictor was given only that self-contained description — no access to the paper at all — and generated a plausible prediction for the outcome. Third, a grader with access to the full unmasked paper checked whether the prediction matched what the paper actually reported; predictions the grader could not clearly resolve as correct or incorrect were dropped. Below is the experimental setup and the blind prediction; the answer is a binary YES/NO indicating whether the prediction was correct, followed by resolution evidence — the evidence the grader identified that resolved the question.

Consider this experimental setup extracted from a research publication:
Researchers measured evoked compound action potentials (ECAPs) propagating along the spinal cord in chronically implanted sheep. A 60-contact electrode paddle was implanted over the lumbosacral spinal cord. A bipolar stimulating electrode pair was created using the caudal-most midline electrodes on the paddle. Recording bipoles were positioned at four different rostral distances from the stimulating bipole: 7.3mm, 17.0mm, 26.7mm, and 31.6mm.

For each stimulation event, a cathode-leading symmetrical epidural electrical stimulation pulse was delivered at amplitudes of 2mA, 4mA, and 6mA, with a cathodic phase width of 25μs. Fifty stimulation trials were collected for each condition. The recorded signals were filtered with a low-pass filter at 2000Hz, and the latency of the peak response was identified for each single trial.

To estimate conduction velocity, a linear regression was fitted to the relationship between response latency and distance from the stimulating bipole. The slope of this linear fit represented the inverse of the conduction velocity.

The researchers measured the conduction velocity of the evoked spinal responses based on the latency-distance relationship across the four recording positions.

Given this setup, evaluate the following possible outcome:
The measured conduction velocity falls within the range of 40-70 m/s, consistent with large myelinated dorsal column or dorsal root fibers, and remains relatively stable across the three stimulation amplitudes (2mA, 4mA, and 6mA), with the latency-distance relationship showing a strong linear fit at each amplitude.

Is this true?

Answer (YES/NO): NO